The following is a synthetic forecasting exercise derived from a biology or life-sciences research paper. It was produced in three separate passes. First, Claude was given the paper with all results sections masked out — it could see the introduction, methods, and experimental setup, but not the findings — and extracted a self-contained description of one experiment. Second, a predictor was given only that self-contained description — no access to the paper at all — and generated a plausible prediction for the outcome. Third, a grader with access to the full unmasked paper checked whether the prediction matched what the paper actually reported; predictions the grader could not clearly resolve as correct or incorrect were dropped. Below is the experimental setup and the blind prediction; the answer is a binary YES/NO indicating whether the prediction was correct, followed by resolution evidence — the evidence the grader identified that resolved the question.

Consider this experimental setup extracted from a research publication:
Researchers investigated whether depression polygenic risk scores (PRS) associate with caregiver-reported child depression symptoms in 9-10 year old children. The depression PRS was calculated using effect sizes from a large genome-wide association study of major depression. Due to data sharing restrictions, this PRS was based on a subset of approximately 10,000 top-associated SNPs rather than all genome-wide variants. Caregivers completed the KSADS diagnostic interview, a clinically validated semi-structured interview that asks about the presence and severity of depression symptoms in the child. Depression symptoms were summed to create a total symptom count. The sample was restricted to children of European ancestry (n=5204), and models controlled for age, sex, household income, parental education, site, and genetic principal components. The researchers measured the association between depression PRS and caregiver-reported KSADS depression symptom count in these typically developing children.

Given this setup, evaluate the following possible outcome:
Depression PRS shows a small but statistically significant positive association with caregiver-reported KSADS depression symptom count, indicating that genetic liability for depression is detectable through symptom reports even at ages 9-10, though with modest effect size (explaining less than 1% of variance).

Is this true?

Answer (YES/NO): NO